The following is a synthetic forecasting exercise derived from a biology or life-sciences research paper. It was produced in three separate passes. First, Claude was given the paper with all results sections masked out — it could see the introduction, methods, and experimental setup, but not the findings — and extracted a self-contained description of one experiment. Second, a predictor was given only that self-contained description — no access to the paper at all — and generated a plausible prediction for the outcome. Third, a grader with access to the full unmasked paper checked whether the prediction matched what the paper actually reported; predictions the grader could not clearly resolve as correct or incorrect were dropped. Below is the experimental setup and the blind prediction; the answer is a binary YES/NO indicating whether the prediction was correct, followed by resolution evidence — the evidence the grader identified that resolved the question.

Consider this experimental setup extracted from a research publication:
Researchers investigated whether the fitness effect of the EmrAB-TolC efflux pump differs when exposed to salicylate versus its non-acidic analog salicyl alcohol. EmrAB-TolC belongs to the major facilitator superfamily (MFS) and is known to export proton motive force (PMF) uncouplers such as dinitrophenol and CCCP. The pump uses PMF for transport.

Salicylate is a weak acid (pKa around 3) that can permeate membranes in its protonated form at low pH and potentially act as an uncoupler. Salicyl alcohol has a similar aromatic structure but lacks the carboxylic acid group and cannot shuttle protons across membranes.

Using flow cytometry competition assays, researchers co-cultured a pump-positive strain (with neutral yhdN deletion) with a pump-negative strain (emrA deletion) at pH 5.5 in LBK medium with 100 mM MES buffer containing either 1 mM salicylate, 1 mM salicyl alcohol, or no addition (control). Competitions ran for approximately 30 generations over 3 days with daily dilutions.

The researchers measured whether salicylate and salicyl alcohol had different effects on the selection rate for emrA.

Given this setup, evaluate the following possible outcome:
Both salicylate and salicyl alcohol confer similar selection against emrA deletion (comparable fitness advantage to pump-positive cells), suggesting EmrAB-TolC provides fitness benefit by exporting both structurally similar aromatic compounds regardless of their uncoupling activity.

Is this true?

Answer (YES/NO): NO